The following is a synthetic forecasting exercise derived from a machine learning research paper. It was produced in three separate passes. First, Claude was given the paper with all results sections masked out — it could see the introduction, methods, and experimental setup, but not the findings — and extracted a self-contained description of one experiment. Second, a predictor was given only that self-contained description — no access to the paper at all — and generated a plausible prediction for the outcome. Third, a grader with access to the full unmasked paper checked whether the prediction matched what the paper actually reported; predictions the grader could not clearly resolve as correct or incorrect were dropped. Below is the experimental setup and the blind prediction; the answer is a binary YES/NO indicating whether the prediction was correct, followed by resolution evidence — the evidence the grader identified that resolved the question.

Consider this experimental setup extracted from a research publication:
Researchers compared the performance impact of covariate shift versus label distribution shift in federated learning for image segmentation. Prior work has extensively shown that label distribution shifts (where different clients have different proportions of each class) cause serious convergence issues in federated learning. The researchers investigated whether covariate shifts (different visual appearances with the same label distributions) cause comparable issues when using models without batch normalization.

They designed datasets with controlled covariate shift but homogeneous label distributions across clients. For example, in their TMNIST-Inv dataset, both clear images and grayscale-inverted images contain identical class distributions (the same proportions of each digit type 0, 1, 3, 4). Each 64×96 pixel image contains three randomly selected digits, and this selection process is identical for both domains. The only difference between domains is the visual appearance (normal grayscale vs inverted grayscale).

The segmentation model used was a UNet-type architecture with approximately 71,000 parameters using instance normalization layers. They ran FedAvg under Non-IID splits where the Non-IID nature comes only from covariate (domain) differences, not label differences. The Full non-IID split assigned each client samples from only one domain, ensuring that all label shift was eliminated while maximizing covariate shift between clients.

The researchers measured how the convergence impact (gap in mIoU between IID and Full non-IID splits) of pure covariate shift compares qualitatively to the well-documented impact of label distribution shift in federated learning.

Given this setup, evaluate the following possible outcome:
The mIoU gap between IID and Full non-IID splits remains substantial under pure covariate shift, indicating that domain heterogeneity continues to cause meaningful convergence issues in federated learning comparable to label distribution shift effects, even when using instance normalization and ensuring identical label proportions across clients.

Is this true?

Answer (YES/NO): NO